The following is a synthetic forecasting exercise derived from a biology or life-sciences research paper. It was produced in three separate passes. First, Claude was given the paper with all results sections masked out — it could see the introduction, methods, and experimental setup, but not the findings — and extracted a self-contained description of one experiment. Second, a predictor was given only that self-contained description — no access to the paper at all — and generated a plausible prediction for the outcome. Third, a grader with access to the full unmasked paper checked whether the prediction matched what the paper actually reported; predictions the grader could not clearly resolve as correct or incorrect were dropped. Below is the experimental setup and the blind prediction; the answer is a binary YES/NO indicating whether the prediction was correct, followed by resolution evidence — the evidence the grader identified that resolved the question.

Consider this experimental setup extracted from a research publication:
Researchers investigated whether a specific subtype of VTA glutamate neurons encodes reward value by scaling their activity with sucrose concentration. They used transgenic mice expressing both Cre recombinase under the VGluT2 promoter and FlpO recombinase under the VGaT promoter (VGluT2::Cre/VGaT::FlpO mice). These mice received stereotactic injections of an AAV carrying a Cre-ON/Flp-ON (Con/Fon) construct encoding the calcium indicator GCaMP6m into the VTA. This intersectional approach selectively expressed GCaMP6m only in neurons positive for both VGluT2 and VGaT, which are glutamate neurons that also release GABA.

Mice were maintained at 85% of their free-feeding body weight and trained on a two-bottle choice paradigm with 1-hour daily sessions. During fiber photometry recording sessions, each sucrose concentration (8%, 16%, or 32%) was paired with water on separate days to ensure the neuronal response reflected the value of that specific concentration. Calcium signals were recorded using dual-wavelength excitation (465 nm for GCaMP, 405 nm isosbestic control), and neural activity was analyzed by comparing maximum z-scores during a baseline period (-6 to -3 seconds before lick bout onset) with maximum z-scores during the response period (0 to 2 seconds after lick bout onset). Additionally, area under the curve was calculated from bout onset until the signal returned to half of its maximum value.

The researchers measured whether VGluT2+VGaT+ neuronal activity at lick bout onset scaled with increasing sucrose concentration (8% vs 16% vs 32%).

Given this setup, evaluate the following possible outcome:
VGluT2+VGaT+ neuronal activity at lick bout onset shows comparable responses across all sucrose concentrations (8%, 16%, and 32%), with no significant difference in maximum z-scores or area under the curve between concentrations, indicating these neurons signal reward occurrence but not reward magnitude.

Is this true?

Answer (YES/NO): NO